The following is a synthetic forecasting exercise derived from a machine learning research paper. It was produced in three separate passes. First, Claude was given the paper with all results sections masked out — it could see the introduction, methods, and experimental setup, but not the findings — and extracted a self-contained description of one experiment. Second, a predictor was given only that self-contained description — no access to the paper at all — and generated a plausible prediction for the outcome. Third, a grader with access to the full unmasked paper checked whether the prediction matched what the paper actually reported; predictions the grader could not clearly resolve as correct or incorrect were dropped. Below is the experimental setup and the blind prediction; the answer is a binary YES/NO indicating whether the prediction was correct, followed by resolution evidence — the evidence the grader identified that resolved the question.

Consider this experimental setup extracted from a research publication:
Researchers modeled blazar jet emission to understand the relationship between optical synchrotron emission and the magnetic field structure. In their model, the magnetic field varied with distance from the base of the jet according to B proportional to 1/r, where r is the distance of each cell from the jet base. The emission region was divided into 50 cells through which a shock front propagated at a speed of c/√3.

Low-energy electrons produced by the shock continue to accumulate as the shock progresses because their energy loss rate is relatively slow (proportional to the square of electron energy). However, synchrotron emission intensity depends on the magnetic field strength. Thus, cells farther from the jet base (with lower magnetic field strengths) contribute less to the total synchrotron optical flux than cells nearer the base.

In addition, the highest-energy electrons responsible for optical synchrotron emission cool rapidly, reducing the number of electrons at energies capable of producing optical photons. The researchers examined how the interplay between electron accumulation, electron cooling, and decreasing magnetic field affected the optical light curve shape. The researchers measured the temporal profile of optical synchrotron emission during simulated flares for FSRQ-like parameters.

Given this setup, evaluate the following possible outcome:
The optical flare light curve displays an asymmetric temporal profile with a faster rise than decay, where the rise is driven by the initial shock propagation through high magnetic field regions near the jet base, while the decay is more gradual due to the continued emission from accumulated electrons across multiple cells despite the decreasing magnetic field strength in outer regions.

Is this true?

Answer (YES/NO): NO